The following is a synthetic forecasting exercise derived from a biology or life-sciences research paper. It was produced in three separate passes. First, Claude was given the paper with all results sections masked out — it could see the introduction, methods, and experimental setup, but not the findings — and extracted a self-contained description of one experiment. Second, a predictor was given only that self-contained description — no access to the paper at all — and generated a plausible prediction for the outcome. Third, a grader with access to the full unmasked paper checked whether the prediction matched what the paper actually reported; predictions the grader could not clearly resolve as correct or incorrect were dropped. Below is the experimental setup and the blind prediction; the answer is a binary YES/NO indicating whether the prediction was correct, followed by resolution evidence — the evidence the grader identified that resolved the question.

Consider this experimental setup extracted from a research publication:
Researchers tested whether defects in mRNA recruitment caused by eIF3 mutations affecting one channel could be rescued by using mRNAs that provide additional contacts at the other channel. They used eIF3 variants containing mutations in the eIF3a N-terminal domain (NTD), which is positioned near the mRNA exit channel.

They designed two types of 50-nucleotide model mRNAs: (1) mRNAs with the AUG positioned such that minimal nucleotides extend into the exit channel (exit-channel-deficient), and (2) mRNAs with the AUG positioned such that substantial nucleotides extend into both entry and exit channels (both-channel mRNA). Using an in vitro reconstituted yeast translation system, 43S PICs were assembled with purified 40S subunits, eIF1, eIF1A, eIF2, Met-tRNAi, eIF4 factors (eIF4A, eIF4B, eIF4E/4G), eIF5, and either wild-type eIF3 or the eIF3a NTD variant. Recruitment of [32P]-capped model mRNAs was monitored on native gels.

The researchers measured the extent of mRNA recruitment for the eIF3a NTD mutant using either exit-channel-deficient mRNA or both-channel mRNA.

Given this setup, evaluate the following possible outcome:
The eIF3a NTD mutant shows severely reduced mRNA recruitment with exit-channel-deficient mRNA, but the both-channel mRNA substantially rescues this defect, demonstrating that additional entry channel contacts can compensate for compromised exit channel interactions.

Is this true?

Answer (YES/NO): NO